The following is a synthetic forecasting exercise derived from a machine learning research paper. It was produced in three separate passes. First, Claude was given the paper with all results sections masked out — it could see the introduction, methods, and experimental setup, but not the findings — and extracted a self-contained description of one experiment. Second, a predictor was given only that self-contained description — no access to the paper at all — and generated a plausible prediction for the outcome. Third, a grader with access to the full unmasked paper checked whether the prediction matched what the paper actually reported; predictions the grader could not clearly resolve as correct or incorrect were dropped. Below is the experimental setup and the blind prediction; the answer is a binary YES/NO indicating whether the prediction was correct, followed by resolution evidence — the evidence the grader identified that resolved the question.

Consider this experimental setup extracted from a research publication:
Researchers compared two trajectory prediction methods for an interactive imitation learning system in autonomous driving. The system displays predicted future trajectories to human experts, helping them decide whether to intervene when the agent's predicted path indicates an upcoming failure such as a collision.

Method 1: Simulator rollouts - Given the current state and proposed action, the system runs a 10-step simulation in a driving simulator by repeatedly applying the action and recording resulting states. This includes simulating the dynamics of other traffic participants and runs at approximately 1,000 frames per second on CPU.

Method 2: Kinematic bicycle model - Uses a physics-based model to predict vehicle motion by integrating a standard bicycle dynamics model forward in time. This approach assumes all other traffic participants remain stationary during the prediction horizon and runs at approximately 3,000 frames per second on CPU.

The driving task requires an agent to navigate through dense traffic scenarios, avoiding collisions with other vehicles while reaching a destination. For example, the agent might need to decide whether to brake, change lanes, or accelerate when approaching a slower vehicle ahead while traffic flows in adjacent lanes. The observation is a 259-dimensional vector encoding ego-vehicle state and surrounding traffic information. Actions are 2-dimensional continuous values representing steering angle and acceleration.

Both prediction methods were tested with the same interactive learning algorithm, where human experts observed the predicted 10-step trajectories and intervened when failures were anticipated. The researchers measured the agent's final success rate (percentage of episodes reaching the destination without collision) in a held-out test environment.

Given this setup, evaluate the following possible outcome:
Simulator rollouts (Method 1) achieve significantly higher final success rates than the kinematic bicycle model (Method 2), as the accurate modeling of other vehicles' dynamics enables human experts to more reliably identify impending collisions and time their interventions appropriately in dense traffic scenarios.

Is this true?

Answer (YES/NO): NO